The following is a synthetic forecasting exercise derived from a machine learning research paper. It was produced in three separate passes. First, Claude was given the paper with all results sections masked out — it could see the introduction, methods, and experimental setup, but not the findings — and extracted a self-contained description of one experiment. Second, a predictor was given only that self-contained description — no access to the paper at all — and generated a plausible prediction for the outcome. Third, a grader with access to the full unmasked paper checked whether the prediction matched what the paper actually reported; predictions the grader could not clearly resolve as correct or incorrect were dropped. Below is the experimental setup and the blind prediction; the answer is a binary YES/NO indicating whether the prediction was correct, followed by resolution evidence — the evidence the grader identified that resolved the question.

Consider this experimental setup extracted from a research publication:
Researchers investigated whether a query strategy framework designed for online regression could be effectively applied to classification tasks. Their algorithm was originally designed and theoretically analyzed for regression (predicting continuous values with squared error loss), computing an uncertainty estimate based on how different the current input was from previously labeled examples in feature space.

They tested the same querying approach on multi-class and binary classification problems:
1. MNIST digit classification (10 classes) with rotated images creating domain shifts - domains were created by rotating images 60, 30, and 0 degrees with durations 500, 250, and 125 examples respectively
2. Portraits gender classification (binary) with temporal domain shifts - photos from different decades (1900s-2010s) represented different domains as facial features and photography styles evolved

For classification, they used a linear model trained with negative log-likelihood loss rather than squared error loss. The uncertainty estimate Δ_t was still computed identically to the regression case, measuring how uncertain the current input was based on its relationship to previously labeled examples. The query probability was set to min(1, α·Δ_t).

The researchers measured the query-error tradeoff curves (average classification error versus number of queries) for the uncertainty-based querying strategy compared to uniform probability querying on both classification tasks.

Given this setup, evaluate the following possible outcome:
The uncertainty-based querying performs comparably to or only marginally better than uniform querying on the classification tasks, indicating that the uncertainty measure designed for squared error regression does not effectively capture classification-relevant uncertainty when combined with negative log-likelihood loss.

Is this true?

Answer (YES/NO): NO